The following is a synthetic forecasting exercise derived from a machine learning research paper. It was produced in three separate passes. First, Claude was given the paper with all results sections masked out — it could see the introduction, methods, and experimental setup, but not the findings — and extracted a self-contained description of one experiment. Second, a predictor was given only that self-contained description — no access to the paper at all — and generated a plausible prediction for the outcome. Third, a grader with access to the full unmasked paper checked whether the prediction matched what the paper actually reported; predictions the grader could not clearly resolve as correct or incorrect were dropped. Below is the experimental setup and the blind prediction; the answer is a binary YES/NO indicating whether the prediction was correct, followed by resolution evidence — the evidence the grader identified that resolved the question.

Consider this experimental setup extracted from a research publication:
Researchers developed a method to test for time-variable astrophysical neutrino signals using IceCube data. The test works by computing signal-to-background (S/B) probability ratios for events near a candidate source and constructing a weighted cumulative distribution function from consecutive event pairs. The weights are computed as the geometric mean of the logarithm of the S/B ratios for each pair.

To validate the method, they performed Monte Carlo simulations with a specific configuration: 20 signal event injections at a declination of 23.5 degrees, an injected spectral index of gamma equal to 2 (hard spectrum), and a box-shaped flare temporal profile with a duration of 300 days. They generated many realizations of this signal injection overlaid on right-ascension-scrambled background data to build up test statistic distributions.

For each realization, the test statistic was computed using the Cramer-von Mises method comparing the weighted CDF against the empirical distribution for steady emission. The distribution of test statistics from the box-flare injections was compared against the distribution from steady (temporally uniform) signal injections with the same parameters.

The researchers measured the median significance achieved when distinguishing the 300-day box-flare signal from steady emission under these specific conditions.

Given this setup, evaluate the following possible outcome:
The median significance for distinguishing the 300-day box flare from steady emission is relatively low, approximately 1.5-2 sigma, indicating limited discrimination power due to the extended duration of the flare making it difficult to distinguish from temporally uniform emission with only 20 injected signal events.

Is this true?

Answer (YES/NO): NO